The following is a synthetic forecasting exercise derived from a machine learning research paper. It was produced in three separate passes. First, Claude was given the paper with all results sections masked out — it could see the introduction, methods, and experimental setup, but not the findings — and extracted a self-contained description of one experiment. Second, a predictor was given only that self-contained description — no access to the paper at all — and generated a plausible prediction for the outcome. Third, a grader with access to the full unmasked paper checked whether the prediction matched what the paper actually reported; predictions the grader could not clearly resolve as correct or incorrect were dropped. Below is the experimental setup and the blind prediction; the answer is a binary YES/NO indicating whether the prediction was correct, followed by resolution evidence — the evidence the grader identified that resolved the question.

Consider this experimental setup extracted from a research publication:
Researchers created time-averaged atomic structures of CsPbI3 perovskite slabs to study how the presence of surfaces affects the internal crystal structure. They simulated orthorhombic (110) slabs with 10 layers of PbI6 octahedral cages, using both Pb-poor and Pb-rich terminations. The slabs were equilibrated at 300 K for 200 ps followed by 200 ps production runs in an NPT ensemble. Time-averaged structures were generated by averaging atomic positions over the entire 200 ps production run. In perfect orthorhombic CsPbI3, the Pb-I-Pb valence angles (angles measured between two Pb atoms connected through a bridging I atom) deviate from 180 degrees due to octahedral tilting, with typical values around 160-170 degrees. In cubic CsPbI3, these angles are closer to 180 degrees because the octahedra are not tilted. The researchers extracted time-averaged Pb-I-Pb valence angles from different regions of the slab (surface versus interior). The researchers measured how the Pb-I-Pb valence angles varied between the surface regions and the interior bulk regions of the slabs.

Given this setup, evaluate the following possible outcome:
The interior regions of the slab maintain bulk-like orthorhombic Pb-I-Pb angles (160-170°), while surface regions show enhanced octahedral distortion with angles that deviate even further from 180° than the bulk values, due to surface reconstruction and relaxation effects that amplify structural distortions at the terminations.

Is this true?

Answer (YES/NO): NO